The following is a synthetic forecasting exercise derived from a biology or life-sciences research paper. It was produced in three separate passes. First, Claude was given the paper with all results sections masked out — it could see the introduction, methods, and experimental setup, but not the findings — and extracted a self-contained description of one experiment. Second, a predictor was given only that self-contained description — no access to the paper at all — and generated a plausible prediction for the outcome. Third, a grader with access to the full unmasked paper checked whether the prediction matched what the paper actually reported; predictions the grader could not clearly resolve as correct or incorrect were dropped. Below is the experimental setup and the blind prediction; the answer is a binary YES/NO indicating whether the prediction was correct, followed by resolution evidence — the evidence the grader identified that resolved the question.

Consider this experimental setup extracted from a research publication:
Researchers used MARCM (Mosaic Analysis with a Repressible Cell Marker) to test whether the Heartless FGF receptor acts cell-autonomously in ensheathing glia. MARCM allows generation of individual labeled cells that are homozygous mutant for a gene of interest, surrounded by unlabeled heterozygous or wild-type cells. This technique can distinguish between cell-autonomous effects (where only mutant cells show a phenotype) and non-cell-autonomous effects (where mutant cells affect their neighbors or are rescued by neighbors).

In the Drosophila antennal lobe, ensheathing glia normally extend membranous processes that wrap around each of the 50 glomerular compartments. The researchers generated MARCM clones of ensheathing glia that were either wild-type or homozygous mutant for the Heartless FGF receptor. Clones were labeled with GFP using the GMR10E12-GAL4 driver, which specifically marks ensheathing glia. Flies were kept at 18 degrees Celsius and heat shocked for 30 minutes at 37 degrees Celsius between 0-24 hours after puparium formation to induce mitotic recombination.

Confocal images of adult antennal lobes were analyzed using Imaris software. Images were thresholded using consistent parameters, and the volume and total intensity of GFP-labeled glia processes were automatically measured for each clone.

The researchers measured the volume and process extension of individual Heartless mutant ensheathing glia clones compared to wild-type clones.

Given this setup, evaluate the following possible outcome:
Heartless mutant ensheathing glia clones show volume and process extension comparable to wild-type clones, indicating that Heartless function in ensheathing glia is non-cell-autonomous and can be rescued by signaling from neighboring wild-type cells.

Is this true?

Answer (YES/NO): NO